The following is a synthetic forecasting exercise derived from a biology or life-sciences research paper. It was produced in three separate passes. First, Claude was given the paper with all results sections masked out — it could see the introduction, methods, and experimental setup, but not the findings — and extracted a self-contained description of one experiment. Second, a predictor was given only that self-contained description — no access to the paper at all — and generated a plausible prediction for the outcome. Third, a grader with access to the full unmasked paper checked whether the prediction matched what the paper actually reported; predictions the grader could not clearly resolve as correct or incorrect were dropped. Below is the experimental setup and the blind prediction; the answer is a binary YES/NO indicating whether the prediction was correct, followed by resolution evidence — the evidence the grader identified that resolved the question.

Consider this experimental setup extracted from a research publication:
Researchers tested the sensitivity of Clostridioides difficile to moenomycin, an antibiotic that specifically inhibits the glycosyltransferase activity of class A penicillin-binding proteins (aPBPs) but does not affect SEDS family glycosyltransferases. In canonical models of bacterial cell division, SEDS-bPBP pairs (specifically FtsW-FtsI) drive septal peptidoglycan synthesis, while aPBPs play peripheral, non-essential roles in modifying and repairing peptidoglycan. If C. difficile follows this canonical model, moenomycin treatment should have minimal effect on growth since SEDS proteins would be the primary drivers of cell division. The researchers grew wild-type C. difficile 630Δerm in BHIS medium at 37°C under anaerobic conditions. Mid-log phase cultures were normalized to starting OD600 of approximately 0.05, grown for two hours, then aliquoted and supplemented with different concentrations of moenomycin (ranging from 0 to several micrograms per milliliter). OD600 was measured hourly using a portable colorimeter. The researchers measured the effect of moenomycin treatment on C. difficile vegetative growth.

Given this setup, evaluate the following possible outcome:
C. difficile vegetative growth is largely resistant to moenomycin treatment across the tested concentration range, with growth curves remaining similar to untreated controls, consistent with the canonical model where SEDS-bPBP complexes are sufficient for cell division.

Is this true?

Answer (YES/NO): NO